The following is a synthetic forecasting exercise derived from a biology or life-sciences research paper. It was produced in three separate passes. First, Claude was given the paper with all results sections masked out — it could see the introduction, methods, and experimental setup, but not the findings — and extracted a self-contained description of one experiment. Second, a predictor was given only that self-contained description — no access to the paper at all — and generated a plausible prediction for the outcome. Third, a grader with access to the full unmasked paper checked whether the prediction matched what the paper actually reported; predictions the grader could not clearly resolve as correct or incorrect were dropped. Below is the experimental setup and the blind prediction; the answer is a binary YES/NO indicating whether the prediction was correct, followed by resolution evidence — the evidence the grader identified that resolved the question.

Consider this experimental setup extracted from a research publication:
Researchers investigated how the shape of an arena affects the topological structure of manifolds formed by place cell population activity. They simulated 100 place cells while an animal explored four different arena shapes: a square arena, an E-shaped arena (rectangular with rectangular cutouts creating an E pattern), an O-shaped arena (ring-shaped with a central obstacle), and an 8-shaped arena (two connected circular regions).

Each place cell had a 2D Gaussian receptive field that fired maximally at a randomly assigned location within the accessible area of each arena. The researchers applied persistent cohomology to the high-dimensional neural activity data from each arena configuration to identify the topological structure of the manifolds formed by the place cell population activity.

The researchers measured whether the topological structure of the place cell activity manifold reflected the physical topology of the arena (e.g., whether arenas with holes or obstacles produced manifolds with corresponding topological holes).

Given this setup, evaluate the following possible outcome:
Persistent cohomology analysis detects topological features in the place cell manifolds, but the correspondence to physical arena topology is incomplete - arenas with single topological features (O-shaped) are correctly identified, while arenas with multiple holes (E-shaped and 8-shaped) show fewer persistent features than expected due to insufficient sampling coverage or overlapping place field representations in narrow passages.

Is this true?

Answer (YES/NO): NO